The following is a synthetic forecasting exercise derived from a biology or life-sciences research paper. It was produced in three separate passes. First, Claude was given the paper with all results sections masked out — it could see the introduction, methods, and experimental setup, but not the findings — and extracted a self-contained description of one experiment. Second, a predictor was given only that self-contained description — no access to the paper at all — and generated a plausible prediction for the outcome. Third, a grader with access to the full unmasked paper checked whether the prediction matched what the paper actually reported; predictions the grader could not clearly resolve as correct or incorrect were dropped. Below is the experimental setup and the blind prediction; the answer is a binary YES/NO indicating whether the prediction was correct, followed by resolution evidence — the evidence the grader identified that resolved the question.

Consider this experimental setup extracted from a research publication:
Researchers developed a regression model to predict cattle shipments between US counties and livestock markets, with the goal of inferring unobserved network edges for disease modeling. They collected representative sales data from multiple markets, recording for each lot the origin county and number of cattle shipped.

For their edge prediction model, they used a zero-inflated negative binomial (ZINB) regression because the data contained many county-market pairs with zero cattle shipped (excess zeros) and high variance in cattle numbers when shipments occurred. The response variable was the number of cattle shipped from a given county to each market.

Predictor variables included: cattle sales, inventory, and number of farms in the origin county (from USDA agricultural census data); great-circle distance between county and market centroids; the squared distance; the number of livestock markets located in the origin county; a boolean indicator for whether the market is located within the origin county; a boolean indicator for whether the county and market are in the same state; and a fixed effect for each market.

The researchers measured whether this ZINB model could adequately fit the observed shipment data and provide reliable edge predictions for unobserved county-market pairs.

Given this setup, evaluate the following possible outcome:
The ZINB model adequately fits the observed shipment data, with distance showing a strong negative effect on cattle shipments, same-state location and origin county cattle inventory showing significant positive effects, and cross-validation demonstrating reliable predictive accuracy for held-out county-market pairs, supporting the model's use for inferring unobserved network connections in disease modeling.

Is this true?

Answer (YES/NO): NO